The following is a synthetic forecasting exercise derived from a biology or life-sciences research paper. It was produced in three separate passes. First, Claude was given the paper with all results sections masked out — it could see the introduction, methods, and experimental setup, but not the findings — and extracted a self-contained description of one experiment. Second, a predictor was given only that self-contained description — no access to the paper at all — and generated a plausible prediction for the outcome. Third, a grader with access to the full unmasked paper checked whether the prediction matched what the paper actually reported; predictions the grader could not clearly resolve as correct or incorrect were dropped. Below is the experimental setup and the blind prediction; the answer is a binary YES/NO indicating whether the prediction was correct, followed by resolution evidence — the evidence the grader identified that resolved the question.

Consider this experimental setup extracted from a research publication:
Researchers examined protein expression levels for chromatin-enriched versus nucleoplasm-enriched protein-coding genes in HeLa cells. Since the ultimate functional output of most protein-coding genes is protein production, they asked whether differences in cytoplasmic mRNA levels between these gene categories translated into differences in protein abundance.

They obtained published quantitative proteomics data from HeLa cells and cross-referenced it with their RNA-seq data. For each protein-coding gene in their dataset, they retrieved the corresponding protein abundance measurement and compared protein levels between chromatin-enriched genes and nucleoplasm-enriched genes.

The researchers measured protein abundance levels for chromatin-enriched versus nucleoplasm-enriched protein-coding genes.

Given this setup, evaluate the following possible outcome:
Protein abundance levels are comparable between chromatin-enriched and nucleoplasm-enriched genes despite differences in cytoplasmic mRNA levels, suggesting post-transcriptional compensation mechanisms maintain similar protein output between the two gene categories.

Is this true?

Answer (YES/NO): NO